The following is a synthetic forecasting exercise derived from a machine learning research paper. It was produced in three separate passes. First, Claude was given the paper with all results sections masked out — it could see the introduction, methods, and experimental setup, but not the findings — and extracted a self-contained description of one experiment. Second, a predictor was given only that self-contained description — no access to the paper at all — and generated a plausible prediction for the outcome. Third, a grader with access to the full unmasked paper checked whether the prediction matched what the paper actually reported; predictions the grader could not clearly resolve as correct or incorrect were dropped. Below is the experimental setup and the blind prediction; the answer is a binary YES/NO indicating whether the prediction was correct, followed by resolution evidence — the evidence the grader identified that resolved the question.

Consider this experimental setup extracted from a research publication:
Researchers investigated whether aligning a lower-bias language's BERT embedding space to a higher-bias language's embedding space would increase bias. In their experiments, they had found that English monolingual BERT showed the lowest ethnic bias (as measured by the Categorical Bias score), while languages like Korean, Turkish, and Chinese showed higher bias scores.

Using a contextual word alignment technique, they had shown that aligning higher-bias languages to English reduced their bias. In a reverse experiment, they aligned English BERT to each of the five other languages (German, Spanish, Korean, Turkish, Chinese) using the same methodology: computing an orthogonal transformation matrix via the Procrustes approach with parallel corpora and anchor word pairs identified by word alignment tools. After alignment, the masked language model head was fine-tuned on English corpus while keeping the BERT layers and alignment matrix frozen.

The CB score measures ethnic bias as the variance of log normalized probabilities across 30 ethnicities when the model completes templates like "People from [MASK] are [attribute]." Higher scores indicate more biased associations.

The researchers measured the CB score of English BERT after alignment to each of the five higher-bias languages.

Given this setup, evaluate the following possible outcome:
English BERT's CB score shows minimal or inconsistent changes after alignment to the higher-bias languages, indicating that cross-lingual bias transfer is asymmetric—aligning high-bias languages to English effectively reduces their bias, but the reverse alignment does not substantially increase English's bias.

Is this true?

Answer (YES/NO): NO